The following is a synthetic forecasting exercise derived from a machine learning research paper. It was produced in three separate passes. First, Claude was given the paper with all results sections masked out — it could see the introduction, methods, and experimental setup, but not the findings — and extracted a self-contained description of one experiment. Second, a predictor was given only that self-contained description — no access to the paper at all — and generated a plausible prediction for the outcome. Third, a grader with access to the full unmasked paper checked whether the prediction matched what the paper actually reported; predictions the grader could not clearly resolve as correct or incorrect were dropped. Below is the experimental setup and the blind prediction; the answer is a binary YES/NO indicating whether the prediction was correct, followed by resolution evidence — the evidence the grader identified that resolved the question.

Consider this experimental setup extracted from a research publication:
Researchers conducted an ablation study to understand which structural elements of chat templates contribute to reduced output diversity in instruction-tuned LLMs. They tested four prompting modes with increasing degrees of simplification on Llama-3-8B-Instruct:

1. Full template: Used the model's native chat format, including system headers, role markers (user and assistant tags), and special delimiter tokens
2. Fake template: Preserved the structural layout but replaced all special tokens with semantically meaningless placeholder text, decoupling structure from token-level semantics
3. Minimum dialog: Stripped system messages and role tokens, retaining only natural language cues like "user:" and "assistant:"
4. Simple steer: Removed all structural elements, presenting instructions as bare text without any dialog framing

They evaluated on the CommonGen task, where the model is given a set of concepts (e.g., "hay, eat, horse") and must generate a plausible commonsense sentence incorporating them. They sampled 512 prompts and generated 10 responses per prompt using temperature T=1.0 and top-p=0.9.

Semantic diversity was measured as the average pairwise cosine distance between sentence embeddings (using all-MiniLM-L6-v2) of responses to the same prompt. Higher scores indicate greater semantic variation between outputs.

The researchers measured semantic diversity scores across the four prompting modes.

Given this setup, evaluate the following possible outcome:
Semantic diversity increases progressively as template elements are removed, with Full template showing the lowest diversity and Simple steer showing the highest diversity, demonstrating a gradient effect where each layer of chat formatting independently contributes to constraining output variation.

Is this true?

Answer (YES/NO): NO